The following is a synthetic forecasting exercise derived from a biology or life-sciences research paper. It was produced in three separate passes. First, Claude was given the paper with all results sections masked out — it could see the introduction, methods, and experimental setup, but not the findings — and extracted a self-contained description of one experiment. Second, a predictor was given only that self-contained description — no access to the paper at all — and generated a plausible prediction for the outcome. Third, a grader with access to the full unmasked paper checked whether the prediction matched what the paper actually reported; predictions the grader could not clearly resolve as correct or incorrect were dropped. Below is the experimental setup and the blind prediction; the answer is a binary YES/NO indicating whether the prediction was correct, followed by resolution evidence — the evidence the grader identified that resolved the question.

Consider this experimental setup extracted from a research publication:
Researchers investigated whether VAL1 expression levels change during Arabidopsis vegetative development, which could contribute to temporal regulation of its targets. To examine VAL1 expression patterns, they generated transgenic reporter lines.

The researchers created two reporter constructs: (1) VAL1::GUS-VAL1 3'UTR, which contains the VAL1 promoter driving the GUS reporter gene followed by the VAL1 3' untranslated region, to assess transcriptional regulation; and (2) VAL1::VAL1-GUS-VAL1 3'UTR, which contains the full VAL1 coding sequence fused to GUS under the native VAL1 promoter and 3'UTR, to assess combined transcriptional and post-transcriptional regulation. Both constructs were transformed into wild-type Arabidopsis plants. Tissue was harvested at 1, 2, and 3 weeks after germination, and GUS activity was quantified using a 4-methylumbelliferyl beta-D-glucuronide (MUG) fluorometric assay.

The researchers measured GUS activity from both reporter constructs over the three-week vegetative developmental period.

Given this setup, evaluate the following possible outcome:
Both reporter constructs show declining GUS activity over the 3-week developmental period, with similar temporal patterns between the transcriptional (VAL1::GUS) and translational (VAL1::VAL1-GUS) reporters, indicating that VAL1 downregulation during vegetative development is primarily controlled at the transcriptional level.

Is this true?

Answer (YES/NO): NO